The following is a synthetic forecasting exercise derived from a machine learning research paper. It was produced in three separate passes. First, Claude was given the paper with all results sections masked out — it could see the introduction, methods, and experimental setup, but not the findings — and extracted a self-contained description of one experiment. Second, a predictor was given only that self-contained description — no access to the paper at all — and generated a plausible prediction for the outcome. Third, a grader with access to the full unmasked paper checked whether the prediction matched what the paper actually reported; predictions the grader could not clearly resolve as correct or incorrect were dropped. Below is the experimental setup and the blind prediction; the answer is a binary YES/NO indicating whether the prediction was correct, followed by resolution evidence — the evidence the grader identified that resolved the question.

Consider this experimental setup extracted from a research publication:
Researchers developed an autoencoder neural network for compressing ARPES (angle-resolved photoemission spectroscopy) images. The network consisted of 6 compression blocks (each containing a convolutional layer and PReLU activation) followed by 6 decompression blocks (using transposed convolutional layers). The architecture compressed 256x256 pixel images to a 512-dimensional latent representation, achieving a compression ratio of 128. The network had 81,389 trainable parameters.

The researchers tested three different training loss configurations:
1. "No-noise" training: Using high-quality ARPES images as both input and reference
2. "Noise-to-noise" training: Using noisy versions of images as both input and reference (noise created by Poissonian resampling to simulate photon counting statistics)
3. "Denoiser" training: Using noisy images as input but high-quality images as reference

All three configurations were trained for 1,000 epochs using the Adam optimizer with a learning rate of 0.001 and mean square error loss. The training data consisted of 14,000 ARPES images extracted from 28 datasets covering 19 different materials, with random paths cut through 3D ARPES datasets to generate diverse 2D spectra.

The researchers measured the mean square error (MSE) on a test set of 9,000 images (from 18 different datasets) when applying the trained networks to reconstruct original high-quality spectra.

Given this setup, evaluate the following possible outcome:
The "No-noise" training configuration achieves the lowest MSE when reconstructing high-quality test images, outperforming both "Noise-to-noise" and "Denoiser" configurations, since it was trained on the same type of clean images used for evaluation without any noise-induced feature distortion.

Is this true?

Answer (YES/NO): NO